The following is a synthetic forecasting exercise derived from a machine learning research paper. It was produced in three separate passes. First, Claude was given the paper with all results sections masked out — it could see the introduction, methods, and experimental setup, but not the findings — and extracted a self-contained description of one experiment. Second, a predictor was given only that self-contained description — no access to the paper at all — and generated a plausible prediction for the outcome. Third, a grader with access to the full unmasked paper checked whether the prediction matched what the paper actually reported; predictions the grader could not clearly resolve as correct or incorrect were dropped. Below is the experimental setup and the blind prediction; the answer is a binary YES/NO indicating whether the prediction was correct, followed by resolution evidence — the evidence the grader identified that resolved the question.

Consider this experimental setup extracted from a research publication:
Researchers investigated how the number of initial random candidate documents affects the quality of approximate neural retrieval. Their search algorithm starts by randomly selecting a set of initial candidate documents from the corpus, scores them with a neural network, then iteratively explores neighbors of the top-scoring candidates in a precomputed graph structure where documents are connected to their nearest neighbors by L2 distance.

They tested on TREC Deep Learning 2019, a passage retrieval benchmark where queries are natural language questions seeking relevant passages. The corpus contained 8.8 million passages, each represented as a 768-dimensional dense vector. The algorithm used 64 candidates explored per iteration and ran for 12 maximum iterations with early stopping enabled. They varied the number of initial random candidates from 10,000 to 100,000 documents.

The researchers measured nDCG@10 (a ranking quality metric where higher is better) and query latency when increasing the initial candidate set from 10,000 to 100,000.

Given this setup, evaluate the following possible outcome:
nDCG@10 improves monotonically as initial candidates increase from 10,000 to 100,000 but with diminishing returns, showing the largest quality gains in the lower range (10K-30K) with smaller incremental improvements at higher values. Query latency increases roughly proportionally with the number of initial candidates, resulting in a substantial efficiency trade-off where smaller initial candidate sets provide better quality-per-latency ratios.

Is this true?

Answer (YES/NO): NO